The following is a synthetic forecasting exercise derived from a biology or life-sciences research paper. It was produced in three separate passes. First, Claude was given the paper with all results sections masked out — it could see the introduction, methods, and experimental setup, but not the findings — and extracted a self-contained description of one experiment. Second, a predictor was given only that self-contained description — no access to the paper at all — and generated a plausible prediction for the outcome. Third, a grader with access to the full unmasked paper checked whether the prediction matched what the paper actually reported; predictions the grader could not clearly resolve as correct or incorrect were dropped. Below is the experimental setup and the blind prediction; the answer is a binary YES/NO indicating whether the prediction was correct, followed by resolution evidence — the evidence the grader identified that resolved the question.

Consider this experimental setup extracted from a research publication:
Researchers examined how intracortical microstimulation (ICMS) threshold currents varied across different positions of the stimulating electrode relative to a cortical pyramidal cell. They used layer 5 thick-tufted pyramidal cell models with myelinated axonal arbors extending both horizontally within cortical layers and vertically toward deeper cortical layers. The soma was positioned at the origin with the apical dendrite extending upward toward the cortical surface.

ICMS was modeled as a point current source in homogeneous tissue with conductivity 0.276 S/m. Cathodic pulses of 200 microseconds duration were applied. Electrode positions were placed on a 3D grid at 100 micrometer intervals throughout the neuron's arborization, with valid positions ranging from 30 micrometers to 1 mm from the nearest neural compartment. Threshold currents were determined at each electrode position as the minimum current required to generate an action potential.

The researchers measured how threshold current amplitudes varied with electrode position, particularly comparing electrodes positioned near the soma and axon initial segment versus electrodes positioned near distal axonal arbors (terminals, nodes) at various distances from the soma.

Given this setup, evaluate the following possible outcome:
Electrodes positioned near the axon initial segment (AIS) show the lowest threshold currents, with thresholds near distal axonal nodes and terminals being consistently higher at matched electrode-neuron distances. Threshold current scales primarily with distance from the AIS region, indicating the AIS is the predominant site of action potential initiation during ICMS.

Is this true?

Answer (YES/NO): NO